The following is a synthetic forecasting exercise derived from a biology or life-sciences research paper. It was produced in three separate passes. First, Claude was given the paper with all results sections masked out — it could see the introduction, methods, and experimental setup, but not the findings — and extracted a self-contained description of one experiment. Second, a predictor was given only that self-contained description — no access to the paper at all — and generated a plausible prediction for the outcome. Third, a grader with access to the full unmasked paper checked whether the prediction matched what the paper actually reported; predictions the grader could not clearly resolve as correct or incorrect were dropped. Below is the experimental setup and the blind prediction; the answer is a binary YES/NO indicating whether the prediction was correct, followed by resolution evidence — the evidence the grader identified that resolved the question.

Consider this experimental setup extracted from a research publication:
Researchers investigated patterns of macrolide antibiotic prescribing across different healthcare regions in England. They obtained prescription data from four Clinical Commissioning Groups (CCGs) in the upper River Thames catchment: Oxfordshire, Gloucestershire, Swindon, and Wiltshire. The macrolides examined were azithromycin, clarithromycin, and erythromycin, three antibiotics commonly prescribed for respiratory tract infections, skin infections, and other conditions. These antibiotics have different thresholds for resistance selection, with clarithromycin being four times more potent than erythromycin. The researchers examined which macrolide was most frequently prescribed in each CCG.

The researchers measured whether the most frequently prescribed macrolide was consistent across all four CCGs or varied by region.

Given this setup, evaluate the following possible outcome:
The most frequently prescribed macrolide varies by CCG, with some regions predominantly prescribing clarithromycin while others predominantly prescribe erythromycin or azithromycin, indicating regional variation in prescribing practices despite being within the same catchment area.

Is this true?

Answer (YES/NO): YES